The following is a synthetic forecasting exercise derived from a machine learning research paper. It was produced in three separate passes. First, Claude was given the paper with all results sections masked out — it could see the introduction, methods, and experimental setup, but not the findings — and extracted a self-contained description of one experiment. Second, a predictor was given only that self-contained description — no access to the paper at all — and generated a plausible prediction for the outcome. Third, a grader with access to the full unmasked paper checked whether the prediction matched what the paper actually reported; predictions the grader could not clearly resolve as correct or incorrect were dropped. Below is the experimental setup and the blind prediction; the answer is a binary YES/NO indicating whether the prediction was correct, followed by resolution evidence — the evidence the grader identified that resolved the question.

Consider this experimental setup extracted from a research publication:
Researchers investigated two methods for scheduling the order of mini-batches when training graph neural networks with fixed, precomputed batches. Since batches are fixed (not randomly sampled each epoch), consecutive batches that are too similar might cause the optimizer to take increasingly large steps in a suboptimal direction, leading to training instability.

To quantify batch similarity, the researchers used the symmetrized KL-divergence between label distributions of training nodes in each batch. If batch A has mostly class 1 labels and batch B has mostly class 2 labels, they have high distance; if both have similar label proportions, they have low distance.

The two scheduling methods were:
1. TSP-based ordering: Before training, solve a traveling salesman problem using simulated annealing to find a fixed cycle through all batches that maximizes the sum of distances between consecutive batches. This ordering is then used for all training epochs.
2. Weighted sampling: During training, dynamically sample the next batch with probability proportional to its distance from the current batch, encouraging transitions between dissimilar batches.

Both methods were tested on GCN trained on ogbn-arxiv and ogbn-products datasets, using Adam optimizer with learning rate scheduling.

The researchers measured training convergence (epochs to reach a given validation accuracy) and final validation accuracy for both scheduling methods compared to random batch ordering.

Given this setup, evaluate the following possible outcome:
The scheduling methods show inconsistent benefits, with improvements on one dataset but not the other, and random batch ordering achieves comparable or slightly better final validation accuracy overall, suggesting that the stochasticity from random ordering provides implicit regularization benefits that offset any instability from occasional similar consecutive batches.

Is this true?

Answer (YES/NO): NO